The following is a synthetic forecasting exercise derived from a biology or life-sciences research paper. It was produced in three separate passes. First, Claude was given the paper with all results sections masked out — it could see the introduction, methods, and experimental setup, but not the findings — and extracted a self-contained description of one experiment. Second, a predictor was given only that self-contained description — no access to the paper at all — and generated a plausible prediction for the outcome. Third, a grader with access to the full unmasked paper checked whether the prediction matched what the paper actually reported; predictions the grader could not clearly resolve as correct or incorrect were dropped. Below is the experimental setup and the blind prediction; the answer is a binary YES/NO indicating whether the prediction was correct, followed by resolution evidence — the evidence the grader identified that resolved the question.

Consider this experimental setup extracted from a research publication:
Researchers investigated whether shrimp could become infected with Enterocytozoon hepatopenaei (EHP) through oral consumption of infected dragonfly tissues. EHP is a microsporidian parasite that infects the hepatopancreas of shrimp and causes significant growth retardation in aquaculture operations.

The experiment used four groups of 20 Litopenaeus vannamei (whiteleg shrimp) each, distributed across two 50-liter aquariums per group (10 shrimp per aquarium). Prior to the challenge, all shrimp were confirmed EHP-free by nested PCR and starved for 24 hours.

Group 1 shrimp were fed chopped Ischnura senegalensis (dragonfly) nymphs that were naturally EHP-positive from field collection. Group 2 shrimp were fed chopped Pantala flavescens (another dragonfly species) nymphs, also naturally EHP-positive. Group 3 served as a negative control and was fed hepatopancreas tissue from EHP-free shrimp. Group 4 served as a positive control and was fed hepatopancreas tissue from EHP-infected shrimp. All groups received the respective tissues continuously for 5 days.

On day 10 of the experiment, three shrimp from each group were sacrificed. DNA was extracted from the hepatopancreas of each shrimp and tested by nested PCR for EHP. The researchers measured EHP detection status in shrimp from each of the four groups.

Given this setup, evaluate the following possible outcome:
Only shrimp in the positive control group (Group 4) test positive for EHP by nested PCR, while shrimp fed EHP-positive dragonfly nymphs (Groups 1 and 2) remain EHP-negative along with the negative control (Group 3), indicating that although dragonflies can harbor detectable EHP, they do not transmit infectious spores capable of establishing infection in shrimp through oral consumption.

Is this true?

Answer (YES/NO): NO